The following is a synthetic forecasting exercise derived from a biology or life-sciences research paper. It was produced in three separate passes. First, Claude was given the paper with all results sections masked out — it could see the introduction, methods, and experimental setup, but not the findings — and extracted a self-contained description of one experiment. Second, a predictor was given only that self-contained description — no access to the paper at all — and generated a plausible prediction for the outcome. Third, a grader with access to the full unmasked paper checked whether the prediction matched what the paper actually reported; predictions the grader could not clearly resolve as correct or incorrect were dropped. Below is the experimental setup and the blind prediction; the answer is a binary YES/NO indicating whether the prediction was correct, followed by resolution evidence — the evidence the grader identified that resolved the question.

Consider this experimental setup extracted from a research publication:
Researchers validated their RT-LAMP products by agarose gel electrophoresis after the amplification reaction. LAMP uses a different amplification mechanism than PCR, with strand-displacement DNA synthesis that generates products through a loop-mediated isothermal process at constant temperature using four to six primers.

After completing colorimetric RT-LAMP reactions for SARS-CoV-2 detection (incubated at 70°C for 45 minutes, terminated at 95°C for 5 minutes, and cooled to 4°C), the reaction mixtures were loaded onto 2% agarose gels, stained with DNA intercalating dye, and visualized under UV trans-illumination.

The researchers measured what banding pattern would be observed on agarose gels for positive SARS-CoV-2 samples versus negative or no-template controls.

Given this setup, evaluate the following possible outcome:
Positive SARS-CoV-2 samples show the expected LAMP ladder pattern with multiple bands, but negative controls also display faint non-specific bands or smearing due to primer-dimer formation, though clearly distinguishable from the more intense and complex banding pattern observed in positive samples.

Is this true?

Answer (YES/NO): NO